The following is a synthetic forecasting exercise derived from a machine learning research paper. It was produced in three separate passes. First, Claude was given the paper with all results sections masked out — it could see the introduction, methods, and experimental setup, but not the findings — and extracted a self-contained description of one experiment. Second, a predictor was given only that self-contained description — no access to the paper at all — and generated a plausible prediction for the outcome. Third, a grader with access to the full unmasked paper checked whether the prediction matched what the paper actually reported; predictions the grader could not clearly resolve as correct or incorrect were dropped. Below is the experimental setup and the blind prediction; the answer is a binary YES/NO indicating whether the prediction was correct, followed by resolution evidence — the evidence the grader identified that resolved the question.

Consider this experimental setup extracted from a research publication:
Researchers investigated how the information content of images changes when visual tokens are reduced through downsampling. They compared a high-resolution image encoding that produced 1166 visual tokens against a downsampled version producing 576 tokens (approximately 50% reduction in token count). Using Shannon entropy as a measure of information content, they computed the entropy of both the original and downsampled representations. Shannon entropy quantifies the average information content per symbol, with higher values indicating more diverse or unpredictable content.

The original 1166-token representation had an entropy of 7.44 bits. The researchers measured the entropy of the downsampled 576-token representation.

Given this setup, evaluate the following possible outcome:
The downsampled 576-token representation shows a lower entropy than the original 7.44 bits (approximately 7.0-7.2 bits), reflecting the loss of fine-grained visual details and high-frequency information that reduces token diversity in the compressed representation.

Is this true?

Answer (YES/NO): NO